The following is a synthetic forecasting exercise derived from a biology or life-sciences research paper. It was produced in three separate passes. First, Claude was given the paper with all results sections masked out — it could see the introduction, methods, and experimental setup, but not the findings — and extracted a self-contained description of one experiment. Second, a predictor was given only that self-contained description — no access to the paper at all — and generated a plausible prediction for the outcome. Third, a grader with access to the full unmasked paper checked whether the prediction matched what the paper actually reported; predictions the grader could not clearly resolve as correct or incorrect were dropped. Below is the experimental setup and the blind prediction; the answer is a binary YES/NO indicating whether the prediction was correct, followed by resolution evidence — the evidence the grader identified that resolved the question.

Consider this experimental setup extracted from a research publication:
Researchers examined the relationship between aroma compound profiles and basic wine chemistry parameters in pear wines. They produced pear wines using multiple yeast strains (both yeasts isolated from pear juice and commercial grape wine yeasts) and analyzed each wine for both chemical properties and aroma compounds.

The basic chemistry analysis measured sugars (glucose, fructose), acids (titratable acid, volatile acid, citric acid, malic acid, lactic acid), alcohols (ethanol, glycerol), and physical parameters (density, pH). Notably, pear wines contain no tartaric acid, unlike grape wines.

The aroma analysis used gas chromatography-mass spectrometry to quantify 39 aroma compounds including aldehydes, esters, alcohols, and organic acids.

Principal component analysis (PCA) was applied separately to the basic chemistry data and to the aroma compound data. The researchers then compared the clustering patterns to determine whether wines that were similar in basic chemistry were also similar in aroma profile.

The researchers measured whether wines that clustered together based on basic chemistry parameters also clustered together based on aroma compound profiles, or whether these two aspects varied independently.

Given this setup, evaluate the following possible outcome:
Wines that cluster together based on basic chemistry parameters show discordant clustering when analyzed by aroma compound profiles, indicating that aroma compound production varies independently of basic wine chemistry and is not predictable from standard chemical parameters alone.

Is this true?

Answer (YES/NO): NO